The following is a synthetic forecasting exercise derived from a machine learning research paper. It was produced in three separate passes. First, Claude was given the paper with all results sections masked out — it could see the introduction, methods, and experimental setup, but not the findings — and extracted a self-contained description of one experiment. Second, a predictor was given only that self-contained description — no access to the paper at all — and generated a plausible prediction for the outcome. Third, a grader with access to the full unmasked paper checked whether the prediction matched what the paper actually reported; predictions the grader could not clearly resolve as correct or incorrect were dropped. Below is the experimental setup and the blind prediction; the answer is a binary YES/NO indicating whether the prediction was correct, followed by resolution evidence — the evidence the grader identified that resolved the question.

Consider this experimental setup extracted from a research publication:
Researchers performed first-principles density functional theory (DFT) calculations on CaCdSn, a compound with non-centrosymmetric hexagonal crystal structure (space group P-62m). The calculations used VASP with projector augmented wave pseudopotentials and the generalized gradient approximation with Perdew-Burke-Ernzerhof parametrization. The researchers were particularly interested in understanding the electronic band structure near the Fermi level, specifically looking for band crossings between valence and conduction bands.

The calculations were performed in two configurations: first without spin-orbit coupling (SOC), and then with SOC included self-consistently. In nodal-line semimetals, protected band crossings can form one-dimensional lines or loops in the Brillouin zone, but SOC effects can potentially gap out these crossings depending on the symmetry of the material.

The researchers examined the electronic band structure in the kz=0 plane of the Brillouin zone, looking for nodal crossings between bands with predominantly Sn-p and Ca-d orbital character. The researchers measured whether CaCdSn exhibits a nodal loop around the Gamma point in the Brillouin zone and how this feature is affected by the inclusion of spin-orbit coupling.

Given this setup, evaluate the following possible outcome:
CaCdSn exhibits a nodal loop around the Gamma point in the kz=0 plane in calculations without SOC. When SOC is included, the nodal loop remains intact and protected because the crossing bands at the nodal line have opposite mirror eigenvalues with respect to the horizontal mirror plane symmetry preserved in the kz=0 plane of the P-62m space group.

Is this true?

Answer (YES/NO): NO